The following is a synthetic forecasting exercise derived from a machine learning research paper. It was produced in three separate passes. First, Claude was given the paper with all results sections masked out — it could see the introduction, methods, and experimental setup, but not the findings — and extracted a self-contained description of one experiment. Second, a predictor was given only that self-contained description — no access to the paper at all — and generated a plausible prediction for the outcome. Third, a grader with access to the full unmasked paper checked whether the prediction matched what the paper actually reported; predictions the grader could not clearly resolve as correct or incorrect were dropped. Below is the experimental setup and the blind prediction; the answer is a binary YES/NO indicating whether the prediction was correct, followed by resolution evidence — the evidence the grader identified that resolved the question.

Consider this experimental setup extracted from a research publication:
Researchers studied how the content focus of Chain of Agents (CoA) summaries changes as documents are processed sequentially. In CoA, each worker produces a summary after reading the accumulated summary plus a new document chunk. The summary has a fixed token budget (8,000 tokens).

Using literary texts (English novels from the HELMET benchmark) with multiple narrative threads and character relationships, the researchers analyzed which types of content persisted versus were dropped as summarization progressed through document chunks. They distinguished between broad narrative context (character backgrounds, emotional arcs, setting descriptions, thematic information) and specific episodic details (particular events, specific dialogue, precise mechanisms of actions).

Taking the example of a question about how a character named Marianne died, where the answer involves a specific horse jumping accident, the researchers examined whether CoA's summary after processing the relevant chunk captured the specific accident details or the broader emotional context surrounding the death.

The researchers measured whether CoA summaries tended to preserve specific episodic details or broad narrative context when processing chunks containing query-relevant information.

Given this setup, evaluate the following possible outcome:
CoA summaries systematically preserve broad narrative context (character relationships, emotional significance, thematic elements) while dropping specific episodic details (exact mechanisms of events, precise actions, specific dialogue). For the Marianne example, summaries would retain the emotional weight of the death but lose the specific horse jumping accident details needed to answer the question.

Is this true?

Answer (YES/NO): YES